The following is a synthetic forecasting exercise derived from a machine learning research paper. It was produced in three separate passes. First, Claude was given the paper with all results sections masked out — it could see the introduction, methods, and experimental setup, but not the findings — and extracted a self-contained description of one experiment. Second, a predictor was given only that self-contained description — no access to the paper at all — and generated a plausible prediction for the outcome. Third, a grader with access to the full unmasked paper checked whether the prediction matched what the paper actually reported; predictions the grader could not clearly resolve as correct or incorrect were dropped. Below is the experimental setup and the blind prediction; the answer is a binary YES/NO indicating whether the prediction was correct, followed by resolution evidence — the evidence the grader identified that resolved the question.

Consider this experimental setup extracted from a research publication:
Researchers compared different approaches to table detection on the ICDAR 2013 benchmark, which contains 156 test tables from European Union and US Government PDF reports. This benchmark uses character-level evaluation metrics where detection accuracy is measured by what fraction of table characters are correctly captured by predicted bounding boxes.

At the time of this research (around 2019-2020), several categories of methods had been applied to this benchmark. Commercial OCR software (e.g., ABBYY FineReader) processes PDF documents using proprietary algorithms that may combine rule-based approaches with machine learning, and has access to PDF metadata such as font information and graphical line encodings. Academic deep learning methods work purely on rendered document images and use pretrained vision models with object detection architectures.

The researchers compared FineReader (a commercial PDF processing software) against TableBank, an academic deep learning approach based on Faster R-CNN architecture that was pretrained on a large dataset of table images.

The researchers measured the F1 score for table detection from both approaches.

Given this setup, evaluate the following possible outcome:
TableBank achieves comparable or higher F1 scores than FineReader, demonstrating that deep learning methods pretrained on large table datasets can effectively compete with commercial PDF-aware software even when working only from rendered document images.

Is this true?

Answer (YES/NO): NO